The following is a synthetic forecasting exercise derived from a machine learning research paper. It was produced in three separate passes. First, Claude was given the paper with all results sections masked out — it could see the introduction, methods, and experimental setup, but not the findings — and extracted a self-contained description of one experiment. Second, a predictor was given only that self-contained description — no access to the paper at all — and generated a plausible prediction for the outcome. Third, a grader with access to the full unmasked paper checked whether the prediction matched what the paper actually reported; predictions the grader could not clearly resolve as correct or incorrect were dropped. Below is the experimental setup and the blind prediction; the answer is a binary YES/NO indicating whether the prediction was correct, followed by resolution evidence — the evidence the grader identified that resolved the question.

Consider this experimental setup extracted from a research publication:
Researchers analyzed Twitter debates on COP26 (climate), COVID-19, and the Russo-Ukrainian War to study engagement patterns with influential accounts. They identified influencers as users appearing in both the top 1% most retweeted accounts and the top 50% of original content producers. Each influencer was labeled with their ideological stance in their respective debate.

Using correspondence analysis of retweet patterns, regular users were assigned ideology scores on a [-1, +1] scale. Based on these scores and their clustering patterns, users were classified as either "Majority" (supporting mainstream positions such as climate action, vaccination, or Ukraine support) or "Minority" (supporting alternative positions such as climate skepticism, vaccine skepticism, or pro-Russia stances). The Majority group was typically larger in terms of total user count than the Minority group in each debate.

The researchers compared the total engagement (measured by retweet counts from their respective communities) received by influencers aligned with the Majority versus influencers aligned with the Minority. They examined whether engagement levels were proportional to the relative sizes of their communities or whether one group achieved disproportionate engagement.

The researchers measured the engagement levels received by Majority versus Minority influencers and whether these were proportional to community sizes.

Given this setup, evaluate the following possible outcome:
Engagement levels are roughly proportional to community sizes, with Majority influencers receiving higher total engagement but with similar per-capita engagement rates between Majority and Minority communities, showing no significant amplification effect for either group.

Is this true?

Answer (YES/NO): NO